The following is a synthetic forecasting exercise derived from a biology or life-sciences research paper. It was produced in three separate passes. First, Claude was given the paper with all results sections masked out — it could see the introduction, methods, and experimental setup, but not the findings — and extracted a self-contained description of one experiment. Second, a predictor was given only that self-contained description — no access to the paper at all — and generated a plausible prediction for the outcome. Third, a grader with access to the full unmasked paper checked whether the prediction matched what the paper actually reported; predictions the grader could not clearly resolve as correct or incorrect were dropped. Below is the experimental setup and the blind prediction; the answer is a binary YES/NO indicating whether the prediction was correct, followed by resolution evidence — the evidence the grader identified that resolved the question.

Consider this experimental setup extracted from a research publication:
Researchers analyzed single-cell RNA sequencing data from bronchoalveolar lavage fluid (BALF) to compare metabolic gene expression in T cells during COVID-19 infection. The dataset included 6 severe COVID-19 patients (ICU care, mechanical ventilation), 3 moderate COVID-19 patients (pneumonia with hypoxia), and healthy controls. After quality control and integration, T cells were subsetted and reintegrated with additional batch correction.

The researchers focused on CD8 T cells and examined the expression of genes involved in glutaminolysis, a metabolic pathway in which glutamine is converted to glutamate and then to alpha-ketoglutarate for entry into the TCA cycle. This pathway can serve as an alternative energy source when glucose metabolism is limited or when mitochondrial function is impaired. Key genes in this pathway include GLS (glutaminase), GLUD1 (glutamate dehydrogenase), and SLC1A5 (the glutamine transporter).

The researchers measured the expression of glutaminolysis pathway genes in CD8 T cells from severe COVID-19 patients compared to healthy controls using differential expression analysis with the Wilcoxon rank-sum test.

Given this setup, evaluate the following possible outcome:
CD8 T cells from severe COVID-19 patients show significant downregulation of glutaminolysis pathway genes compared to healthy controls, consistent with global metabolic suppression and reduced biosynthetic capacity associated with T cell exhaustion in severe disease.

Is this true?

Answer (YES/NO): NO